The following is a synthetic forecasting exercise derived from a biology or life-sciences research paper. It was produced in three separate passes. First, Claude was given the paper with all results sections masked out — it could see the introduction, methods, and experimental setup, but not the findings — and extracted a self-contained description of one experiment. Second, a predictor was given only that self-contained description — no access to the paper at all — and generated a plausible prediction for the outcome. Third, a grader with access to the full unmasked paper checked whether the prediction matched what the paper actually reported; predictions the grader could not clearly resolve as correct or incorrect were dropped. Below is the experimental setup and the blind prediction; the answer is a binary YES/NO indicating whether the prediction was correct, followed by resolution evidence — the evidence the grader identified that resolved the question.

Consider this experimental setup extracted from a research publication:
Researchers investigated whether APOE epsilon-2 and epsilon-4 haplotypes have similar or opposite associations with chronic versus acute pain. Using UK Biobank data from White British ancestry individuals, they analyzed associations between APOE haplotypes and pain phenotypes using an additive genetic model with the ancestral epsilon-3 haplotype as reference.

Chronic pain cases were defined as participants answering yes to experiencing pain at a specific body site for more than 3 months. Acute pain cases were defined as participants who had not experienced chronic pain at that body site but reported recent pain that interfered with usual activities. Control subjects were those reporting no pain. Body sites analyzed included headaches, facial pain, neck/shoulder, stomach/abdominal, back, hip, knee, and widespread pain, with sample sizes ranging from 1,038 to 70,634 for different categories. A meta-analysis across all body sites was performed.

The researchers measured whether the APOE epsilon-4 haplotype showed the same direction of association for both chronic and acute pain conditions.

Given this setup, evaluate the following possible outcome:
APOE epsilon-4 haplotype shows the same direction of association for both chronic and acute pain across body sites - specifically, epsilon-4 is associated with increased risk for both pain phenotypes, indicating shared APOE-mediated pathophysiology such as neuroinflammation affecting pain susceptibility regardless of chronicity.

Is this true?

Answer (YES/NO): NO